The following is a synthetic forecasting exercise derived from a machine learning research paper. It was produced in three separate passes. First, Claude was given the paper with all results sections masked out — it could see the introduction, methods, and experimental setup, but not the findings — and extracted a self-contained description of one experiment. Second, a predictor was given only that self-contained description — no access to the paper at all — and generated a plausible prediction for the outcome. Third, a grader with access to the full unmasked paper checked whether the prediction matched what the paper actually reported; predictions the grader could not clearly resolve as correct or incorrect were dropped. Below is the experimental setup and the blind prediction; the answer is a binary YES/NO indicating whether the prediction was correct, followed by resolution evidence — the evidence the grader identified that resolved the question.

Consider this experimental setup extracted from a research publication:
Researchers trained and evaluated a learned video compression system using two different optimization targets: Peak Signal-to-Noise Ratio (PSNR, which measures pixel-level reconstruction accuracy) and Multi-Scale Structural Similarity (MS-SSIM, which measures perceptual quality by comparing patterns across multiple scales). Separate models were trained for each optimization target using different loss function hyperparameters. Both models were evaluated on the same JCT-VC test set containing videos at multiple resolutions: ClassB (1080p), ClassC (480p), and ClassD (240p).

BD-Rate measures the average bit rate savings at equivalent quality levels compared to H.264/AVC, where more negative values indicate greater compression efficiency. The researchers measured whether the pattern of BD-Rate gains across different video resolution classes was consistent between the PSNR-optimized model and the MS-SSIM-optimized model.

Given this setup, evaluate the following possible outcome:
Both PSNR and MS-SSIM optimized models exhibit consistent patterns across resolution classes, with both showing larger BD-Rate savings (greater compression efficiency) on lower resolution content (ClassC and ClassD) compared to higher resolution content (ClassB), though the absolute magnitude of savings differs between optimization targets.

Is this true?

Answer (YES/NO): NO